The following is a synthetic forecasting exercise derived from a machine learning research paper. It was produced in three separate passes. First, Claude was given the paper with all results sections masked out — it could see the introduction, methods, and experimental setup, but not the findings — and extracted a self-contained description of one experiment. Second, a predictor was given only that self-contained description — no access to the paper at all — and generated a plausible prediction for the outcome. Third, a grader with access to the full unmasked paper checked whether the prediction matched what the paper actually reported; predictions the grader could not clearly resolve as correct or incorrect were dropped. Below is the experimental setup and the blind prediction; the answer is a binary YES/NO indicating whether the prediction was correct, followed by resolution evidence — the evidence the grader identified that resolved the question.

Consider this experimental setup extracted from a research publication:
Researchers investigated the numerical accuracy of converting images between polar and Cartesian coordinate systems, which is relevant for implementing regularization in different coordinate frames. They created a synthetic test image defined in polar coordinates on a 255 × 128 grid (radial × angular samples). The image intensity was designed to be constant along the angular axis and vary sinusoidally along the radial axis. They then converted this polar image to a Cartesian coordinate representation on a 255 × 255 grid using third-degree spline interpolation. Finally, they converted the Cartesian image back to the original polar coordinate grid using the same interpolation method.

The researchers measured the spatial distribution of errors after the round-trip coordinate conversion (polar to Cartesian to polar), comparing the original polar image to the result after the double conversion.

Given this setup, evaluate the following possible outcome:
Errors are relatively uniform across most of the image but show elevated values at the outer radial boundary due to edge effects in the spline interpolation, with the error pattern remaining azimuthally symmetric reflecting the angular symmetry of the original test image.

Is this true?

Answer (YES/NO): NO